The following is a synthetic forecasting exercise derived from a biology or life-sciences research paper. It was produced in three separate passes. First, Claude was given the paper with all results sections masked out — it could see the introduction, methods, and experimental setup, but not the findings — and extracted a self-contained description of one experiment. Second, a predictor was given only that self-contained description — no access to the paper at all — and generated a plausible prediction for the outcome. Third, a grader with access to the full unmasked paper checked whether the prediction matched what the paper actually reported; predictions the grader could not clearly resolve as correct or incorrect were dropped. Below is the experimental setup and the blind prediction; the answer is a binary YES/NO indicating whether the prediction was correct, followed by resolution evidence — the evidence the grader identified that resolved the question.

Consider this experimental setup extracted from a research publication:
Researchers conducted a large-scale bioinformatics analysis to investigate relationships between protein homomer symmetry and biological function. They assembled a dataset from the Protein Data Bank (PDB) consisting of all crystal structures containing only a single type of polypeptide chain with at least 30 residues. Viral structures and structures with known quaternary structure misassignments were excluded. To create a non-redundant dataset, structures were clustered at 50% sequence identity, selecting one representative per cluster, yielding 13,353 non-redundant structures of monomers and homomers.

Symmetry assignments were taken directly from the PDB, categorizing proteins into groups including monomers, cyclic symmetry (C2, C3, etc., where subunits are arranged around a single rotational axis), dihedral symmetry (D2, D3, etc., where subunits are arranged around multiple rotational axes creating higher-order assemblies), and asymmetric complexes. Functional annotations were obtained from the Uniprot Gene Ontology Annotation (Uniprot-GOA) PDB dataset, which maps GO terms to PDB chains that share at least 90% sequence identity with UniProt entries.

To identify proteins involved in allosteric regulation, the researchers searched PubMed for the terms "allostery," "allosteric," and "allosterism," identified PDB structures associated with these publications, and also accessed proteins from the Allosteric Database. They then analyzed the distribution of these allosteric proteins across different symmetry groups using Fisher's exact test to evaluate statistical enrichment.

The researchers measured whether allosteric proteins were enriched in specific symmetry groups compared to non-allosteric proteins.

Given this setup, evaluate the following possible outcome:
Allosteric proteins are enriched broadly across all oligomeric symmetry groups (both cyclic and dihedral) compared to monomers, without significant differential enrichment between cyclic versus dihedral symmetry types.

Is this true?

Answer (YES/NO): NO